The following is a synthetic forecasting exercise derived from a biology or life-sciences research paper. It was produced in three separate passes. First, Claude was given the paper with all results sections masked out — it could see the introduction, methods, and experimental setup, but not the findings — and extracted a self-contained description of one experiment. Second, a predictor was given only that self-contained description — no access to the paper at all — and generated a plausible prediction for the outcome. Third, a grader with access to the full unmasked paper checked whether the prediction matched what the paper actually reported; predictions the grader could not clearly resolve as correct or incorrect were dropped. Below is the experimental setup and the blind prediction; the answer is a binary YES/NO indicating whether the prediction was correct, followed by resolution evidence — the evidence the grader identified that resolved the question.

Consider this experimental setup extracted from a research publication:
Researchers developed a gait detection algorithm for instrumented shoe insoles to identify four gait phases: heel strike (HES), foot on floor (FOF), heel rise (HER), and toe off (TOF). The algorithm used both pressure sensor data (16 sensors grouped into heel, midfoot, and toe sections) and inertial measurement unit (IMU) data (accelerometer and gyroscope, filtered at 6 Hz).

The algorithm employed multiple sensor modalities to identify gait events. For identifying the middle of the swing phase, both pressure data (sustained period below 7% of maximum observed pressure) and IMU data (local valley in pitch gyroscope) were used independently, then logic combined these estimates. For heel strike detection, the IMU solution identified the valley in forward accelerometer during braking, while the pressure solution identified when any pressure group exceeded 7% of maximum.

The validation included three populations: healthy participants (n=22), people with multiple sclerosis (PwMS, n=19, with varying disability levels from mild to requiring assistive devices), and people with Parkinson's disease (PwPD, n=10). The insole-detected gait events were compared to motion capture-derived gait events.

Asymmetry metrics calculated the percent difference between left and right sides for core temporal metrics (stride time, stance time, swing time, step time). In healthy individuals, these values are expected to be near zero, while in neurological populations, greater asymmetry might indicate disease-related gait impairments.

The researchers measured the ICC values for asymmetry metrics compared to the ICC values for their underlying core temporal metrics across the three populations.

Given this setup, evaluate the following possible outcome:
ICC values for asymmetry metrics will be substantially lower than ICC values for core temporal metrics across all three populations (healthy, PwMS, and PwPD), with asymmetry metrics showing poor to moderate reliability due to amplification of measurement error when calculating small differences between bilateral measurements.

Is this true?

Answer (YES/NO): NO